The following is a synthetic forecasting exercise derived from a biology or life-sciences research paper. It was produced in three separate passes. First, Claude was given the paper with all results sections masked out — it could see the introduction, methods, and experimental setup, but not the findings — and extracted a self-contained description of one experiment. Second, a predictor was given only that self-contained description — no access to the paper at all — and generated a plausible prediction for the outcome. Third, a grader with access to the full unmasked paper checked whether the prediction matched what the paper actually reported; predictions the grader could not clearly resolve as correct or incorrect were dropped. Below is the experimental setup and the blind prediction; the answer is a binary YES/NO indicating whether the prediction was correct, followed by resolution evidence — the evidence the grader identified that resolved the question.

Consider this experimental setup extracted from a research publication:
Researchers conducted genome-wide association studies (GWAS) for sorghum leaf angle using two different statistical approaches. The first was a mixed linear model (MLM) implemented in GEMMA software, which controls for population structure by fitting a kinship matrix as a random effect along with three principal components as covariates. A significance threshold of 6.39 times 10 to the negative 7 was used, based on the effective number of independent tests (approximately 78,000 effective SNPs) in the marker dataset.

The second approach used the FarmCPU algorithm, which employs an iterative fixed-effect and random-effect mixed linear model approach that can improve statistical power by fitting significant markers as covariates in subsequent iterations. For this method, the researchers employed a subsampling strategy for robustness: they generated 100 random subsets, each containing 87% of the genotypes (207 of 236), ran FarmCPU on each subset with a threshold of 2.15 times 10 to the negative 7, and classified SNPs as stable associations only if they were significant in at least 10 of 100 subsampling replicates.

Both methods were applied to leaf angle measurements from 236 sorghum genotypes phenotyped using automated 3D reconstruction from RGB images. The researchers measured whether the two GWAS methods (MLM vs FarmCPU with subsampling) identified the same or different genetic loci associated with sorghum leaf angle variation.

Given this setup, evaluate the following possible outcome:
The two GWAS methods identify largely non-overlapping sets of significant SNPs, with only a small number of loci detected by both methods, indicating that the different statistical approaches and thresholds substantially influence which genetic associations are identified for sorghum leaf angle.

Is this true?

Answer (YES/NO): NO